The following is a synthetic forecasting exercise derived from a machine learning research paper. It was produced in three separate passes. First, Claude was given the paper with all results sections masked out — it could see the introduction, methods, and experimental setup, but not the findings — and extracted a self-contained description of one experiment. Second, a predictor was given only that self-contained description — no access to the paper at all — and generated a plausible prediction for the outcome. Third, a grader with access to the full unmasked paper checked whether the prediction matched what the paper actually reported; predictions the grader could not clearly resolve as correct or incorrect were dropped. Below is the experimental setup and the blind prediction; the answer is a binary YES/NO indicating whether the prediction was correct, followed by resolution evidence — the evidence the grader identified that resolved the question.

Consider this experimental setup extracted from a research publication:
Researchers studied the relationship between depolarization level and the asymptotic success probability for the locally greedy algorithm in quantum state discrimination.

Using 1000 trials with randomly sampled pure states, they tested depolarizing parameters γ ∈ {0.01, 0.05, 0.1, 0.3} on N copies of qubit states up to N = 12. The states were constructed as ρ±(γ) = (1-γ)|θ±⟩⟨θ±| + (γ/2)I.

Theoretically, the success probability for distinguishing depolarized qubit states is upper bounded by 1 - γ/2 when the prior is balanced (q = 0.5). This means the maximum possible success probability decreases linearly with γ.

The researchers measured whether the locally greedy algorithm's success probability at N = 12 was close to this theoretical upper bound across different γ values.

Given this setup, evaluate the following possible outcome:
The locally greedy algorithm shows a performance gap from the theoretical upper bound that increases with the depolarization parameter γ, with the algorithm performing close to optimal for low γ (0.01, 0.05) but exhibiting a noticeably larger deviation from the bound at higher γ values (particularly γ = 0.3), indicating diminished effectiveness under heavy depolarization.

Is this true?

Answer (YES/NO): NO